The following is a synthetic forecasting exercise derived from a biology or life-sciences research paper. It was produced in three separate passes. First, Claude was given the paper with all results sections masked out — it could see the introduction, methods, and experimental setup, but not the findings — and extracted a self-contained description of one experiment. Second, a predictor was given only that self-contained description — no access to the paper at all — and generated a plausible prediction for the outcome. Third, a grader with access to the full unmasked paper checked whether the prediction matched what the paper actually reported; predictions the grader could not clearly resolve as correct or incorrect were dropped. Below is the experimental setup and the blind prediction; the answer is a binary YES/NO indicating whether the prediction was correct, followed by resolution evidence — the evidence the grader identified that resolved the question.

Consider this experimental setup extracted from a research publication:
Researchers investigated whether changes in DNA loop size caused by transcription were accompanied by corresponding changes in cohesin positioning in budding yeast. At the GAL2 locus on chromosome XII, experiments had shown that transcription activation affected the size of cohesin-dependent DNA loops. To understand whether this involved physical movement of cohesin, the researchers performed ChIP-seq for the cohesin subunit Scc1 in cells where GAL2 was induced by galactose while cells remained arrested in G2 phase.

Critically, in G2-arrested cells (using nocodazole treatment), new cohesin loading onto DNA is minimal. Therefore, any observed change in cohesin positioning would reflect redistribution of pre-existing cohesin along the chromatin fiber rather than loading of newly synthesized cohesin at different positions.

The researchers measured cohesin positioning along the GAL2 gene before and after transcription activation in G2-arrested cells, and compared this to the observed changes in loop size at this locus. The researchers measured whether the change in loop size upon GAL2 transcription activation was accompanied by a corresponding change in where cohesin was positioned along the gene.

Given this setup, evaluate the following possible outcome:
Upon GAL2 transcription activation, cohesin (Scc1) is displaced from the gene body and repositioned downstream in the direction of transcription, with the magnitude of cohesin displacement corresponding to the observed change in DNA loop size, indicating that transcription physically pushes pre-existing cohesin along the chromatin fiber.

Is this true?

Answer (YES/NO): YES